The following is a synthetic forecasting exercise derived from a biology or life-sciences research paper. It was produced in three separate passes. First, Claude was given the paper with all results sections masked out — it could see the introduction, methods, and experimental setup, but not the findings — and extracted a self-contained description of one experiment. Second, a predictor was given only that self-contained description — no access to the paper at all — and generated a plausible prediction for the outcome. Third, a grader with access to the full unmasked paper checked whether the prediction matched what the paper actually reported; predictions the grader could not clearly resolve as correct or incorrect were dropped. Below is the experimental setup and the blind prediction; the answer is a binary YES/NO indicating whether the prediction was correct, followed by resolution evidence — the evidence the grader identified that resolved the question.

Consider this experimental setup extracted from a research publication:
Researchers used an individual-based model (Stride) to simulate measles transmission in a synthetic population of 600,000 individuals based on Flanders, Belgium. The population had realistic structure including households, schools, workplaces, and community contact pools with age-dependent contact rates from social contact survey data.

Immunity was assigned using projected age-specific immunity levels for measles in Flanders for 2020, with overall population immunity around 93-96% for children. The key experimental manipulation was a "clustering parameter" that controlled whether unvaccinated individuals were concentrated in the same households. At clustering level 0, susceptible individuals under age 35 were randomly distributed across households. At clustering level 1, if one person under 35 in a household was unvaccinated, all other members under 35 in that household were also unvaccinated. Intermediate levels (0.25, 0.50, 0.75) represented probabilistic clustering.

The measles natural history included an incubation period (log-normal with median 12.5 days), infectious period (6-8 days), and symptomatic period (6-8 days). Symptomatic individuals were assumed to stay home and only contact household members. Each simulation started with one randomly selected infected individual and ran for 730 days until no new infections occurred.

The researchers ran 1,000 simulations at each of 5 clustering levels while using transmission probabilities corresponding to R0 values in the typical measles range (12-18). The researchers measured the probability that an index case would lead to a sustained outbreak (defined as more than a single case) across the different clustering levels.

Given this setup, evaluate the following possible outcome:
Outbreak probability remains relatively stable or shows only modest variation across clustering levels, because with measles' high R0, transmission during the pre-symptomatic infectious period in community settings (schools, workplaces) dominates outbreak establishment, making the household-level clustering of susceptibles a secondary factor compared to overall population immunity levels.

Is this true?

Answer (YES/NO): NO